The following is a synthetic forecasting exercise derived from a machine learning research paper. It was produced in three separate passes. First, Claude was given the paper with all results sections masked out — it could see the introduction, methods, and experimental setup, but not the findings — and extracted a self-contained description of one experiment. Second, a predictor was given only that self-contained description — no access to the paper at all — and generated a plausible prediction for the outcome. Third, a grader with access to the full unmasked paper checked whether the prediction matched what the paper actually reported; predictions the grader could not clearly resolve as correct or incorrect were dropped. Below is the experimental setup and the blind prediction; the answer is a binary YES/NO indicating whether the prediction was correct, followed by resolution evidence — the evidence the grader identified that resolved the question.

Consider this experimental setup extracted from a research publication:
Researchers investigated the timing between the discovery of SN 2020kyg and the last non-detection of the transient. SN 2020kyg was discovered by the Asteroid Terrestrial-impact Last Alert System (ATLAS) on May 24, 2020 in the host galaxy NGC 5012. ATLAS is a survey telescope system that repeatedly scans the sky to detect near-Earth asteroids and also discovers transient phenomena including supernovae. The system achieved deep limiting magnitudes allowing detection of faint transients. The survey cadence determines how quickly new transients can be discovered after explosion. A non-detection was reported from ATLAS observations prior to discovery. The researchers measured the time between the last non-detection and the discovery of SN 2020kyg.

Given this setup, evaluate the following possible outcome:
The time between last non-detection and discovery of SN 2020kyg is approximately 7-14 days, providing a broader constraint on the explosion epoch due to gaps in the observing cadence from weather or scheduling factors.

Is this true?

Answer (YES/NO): NO